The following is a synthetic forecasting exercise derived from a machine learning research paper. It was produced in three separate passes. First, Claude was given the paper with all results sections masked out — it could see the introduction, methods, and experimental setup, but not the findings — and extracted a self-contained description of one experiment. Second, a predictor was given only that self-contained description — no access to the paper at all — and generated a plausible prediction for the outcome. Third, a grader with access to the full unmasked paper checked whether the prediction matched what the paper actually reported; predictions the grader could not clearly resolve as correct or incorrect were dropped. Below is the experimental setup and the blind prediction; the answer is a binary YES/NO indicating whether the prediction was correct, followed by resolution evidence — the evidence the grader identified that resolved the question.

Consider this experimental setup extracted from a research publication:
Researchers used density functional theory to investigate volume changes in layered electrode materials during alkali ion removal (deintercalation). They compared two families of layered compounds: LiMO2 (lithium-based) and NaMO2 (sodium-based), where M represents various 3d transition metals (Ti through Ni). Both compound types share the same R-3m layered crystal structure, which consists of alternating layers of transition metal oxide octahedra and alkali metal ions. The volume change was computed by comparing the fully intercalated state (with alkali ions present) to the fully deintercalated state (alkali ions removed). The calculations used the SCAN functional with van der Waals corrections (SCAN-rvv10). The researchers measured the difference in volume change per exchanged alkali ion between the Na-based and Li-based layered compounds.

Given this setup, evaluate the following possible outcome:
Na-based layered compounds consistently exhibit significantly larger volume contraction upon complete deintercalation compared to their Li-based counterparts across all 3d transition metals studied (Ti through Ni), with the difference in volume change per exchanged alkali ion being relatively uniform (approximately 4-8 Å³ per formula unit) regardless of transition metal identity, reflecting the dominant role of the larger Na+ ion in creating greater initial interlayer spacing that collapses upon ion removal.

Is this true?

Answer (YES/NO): YES